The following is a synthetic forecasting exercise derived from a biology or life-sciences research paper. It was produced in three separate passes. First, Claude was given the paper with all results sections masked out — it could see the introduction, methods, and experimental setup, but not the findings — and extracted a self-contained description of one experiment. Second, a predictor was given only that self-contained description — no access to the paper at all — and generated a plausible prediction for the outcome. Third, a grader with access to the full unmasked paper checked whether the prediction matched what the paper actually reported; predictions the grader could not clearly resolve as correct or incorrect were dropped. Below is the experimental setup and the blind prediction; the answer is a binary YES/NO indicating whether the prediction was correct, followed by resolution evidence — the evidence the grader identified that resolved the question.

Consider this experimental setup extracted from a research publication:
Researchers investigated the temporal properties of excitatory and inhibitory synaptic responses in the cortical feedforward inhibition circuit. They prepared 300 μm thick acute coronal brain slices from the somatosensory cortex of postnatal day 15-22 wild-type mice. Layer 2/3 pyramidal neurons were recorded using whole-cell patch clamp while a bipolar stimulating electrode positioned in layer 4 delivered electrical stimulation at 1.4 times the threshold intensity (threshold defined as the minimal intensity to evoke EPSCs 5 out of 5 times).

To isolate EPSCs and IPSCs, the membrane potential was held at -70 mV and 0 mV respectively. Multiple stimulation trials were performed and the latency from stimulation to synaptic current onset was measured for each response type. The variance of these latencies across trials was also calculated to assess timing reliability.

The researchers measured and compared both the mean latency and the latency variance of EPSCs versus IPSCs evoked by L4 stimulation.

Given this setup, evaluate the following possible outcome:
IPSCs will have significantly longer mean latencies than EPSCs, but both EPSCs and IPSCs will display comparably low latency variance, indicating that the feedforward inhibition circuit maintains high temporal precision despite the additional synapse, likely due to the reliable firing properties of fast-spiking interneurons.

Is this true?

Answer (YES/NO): NO